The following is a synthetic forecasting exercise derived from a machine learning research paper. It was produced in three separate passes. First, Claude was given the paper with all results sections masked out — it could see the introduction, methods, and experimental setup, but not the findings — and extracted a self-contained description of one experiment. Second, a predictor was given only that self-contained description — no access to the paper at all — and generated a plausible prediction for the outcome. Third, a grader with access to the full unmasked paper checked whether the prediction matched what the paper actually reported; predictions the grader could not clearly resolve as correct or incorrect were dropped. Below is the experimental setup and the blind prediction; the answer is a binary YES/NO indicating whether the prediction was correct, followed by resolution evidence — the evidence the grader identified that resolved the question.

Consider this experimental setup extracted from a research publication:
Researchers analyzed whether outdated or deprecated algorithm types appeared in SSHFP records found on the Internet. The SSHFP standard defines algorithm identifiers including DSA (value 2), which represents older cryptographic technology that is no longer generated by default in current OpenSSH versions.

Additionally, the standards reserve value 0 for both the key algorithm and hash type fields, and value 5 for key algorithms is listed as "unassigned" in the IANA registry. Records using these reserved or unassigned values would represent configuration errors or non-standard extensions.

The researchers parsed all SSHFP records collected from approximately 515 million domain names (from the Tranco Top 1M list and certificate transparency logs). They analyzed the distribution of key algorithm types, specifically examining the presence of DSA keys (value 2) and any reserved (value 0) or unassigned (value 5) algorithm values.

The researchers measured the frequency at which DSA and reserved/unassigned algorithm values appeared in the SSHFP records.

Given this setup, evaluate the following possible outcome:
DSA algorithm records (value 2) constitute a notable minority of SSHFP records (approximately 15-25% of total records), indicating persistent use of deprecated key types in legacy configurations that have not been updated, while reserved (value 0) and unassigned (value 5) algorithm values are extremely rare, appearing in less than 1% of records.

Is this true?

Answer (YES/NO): NO